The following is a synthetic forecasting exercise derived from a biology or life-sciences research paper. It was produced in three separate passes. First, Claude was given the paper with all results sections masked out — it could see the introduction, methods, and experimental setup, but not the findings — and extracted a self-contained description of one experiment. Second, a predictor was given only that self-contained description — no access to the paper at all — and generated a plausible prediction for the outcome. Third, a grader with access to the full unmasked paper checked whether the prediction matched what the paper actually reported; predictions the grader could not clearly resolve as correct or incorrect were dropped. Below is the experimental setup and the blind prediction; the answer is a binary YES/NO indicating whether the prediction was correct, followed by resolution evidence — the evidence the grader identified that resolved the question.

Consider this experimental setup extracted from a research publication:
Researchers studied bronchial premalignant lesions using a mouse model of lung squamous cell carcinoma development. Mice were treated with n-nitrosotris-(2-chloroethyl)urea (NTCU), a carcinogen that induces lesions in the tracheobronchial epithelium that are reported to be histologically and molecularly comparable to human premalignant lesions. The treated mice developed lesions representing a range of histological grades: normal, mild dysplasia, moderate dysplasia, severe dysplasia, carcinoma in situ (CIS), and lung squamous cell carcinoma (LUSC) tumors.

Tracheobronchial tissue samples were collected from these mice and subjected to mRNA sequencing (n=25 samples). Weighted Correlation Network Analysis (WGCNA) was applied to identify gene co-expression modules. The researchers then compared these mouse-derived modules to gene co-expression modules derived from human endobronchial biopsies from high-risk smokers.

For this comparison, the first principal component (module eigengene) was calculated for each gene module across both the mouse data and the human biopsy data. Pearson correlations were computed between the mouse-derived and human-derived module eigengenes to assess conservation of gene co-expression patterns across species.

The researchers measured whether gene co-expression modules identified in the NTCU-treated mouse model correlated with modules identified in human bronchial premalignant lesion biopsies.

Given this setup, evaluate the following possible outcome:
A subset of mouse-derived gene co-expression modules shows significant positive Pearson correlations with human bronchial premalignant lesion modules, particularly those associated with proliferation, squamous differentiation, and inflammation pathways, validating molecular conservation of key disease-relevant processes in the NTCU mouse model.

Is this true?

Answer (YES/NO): NO